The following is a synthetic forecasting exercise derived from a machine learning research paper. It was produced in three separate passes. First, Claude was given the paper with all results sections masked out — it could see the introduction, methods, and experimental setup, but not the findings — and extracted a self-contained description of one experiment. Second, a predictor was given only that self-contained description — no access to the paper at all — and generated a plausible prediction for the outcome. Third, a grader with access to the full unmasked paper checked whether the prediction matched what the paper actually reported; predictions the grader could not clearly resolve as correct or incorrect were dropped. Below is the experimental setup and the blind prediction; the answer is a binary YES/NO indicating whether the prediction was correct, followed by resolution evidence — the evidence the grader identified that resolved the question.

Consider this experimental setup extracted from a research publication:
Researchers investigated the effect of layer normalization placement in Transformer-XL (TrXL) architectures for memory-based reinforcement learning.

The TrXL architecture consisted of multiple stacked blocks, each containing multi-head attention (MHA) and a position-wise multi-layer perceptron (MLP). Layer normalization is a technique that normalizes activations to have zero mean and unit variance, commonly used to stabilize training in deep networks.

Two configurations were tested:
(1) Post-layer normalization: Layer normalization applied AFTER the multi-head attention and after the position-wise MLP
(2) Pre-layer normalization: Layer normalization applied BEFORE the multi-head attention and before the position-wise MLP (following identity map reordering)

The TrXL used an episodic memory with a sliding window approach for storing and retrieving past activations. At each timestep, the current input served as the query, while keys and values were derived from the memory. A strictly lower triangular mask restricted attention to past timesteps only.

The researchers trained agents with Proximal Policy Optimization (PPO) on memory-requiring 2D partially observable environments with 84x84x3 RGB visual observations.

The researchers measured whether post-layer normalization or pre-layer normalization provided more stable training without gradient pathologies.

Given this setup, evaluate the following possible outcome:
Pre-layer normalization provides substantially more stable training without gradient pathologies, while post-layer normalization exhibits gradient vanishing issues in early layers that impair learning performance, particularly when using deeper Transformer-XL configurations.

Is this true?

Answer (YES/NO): NO